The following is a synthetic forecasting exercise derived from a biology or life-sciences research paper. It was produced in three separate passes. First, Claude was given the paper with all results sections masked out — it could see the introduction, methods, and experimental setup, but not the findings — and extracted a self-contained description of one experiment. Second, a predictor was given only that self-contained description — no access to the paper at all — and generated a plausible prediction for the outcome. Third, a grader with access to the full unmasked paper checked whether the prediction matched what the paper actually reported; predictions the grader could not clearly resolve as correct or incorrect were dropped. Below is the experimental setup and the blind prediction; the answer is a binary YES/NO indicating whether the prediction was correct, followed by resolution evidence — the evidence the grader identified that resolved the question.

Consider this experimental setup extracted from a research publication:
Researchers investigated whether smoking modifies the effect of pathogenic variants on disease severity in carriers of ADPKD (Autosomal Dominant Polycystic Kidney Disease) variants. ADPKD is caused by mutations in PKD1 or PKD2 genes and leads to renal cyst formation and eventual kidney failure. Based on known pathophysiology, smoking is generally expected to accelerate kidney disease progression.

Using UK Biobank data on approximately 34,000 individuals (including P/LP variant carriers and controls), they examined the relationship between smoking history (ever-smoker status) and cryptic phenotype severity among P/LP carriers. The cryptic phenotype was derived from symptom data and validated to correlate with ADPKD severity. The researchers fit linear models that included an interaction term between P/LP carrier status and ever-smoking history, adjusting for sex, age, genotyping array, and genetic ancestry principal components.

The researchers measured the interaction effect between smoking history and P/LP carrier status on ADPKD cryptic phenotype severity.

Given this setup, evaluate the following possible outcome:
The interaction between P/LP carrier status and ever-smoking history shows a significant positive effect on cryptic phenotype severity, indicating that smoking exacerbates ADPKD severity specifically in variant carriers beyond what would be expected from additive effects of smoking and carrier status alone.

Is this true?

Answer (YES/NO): NO